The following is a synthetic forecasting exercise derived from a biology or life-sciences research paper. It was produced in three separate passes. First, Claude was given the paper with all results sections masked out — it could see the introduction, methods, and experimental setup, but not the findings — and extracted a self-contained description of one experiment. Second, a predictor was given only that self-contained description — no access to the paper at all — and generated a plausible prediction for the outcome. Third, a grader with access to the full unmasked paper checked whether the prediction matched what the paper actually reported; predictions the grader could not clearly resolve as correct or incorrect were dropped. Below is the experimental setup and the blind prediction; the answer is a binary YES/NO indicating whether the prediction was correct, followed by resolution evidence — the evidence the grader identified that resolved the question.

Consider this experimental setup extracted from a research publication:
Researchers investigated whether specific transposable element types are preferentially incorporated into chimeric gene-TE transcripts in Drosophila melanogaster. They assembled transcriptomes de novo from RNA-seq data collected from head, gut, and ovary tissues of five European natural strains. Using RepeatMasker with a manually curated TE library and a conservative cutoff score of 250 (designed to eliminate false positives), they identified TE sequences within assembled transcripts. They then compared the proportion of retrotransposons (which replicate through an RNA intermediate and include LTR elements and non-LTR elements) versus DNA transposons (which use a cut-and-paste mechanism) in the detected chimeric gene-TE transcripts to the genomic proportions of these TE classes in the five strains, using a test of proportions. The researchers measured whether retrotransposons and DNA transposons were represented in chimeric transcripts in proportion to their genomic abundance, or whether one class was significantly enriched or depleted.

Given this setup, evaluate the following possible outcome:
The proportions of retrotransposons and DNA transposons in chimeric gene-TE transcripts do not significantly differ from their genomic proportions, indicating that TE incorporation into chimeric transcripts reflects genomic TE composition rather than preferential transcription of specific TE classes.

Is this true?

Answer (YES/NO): NO